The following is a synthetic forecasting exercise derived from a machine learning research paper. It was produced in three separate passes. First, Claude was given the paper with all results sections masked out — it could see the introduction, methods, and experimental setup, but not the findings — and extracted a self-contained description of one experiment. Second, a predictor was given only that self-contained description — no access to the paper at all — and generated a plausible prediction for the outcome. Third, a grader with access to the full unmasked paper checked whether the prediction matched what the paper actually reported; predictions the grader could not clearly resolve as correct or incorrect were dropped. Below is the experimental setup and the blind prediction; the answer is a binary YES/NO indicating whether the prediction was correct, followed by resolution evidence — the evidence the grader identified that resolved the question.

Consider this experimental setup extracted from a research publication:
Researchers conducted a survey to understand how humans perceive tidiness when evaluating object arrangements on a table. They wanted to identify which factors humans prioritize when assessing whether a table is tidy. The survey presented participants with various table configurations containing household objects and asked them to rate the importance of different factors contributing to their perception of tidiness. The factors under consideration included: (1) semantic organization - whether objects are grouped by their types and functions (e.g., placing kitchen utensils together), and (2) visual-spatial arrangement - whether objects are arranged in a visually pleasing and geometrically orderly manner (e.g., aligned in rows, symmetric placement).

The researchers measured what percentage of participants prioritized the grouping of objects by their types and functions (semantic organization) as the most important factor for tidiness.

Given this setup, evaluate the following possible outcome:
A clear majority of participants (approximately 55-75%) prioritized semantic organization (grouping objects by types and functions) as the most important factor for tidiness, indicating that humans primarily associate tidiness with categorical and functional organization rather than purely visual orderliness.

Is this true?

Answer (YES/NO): NO